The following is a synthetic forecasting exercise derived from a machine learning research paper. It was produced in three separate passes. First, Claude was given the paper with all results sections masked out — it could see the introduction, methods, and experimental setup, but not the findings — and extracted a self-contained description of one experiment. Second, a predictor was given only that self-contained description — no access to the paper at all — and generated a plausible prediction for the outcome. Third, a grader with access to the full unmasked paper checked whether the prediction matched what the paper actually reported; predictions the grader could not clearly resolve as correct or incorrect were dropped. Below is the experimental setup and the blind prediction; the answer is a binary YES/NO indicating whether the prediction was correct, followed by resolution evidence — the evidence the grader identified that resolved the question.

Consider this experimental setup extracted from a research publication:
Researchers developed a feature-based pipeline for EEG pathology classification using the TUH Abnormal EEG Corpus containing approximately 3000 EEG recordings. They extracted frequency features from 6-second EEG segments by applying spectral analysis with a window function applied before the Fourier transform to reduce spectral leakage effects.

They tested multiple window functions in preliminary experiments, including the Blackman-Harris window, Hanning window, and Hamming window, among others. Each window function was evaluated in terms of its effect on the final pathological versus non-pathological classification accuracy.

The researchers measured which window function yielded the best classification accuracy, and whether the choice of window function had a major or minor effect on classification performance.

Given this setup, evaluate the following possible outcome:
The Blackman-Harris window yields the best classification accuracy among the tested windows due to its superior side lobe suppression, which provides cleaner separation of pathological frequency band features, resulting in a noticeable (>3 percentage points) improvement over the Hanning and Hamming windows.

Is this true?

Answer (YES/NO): NO